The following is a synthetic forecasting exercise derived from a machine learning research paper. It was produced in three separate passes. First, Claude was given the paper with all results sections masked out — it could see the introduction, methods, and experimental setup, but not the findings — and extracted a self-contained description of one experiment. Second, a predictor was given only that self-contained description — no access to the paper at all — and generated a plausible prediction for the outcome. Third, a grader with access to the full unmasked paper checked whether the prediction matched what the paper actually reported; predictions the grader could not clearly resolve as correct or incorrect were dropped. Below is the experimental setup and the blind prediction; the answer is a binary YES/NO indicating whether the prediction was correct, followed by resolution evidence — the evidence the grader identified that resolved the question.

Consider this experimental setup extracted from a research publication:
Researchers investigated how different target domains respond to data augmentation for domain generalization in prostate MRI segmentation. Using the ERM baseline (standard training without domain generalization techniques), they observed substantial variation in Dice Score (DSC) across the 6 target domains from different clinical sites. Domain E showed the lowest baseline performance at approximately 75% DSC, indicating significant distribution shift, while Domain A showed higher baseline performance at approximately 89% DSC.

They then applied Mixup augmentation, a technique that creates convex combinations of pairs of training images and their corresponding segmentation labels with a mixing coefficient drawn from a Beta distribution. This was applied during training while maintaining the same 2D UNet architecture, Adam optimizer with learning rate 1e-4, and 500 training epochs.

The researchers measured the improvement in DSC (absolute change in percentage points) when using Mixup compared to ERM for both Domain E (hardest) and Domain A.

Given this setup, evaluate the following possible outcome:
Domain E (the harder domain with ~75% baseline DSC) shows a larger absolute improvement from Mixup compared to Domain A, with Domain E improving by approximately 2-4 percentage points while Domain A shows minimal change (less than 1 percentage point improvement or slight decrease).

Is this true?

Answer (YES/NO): NO